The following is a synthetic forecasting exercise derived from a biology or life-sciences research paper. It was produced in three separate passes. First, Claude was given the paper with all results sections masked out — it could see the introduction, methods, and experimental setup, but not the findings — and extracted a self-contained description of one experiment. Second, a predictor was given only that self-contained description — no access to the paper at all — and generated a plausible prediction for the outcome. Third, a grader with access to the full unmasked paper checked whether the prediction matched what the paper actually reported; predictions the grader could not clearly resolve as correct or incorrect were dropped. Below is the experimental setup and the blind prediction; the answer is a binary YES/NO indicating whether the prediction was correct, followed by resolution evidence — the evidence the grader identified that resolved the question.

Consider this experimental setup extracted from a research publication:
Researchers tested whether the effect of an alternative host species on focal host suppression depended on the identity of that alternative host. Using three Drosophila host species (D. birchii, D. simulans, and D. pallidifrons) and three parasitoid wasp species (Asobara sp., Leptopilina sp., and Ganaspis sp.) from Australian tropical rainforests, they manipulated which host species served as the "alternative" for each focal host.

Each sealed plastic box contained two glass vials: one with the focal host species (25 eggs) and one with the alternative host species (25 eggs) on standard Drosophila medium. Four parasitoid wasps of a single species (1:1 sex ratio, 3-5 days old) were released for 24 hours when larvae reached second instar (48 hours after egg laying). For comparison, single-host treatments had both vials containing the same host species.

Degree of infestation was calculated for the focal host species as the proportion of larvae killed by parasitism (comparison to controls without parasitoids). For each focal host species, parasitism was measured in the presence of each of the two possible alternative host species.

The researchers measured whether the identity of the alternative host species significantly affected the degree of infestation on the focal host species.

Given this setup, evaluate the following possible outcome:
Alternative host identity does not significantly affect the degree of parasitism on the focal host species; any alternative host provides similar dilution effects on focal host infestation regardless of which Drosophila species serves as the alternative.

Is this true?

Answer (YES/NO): NO